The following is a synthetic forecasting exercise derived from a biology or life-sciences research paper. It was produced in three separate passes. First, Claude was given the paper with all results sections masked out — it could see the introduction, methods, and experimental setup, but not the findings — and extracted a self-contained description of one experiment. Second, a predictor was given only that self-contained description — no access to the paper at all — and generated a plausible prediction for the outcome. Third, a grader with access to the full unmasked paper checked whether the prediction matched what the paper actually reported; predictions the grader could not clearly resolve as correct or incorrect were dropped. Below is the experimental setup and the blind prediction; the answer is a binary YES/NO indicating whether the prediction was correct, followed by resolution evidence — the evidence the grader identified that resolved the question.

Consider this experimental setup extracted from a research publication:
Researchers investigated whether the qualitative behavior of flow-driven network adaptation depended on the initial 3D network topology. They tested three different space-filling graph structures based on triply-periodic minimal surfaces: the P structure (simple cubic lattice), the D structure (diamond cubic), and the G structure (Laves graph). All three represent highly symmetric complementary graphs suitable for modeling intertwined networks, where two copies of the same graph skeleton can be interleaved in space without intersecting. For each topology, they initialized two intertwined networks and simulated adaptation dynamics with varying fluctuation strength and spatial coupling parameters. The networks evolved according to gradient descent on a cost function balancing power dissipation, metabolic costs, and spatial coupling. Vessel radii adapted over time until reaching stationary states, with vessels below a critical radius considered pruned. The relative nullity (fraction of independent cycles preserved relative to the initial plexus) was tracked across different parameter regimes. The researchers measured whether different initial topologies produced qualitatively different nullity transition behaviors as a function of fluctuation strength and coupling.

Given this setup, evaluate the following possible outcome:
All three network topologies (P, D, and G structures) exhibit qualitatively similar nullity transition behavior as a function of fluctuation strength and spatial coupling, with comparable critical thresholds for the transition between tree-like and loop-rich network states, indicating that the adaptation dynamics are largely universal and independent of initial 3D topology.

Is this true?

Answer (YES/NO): YES